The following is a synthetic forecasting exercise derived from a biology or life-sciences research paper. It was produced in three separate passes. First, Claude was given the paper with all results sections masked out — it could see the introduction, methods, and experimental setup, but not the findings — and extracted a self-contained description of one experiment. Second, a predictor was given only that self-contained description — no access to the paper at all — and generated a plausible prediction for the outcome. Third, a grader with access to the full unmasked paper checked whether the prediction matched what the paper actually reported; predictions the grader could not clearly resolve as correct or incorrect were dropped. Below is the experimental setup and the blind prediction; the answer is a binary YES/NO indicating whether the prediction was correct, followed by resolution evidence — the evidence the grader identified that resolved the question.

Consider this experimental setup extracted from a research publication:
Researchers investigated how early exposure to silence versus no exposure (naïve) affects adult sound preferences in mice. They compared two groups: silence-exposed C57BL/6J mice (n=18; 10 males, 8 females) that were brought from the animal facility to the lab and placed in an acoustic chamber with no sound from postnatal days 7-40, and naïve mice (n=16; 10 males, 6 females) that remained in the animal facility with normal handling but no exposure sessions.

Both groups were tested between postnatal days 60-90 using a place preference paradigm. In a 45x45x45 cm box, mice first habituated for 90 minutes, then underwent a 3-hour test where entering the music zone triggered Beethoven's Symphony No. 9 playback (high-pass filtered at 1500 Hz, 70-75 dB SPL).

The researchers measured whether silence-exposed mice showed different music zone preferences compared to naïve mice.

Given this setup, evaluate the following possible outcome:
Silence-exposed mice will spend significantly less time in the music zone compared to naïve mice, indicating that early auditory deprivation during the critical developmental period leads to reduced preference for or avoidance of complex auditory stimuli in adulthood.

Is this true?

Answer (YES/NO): YES